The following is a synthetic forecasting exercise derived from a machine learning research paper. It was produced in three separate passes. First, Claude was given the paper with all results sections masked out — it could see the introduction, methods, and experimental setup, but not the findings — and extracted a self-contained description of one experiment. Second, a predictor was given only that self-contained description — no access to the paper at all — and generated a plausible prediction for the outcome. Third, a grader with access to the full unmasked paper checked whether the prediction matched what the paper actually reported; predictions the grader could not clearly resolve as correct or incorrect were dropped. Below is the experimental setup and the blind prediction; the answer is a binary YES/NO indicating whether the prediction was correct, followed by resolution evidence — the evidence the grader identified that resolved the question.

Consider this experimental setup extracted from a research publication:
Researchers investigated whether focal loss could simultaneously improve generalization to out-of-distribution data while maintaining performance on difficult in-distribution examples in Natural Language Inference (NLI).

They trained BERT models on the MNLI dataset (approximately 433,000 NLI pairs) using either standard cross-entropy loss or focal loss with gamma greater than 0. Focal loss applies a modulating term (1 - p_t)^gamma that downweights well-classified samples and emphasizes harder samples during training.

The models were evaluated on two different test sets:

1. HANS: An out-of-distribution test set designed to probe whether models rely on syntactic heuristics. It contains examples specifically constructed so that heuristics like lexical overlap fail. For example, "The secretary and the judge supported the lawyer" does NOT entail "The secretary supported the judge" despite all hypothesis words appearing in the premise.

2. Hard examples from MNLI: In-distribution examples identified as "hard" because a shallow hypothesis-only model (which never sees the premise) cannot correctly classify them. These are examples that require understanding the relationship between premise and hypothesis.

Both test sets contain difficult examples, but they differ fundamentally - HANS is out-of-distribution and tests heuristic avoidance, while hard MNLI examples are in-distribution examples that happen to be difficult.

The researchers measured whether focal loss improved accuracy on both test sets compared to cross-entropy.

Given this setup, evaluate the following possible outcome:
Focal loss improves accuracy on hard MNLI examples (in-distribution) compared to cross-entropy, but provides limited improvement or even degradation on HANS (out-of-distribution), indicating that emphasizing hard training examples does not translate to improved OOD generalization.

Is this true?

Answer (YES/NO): NO